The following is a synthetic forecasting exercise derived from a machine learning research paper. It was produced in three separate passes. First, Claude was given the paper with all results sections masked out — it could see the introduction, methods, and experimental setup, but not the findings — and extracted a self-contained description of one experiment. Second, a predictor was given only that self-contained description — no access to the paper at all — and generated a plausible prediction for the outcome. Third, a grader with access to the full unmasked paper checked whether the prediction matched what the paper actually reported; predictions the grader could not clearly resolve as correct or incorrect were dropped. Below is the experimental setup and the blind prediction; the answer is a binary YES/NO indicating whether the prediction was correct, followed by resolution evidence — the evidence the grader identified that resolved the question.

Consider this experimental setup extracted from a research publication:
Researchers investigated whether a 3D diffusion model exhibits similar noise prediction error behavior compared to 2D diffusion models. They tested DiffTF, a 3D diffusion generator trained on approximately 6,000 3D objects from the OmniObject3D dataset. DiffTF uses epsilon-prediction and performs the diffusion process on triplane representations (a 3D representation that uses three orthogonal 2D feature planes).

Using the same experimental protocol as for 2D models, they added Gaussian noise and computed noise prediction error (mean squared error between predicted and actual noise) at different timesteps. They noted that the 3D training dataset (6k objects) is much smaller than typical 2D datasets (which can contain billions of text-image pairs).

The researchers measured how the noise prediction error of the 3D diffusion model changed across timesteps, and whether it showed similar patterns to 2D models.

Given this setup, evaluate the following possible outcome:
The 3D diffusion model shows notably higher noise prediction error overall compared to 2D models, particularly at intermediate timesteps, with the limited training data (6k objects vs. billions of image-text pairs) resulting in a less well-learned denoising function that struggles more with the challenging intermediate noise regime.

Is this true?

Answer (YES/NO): NO